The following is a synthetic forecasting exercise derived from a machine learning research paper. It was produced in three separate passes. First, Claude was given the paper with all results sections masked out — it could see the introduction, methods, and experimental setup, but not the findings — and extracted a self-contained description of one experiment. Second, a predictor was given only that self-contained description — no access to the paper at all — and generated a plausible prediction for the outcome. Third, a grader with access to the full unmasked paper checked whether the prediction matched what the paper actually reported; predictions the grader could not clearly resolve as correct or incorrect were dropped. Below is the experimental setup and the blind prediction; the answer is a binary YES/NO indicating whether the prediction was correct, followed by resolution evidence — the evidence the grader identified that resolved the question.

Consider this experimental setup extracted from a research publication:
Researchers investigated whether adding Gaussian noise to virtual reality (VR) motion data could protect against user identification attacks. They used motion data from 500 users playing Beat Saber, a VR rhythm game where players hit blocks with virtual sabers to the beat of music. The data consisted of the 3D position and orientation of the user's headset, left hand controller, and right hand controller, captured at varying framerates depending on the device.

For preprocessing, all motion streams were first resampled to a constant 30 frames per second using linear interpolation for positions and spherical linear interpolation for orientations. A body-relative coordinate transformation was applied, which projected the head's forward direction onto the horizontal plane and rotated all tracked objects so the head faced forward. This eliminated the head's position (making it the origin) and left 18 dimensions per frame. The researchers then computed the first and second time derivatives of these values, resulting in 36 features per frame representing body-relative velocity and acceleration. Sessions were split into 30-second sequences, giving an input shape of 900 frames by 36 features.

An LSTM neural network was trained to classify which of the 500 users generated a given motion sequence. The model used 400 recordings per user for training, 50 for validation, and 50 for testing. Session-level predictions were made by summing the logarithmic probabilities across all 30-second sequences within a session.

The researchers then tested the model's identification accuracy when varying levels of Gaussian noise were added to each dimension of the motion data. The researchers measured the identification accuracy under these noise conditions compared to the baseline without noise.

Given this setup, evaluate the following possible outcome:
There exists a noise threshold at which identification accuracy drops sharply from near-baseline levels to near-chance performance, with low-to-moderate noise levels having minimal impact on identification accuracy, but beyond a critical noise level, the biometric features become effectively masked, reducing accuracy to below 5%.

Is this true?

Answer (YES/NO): NO